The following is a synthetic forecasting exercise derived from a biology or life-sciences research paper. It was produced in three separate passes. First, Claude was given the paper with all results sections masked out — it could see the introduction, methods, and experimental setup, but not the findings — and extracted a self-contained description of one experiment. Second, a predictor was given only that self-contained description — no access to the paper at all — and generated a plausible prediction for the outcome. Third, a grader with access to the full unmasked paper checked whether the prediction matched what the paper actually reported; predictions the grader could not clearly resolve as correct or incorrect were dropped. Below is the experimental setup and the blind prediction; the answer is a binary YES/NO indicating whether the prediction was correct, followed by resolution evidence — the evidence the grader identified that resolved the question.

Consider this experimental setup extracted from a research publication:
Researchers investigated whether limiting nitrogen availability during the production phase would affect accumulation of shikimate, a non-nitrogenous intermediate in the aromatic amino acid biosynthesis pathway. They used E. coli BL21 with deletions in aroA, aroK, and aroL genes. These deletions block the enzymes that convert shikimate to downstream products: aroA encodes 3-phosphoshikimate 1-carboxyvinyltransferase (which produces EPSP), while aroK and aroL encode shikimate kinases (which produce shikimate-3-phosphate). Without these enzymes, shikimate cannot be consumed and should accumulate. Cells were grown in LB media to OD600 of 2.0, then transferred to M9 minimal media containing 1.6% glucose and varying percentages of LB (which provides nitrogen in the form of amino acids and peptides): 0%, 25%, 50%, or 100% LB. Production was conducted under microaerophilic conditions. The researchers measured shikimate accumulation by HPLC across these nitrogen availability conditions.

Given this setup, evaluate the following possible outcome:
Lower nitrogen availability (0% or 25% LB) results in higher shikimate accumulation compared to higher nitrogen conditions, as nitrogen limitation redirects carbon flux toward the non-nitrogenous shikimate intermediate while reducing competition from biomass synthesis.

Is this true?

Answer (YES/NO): NO